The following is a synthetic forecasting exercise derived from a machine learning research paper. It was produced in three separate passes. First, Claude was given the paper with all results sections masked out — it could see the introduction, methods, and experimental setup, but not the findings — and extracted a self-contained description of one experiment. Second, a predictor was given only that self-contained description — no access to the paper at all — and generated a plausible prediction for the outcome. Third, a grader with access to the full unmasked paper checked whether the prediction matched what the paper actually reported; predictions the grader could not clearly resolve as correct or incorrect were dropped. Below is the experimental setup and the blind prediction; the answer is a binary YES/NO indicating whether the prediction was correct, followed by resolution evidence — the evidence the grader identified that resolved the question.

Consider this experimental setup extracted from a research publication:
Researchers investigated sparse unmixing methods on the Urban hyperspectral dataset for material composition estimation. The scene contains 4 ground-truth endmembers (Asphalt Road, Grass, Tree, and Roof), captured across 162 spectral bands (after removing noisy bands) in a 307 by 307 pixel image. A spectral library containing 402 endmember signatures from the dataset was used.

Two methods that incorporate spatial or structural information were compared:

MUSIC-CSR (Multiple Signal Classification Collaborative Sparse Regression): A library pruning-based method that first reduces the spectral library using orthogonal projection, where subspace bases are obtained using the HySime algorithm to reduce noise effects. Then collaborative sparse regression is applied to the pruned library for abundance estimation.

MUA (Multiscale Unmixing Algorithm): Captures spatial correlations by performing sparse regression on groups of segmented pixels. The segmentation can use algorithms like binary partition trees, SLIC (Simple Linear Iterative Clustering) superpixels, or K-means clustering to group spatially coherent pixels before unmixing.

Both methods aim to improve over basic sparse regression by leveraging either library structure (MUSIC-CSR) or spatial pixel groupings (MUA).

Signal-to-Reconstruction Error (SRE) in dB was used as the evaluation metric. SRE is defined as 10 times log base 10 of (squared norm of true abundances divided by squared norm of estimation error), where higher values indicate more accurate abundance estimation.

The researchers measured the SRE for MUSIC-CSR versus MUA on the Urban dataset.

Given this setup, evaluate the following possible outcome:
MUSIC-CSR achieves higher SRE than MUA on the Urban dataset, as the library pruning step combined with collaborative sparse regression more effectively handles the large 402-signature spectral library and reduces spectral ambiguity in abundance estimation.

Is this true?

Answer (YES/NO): NO